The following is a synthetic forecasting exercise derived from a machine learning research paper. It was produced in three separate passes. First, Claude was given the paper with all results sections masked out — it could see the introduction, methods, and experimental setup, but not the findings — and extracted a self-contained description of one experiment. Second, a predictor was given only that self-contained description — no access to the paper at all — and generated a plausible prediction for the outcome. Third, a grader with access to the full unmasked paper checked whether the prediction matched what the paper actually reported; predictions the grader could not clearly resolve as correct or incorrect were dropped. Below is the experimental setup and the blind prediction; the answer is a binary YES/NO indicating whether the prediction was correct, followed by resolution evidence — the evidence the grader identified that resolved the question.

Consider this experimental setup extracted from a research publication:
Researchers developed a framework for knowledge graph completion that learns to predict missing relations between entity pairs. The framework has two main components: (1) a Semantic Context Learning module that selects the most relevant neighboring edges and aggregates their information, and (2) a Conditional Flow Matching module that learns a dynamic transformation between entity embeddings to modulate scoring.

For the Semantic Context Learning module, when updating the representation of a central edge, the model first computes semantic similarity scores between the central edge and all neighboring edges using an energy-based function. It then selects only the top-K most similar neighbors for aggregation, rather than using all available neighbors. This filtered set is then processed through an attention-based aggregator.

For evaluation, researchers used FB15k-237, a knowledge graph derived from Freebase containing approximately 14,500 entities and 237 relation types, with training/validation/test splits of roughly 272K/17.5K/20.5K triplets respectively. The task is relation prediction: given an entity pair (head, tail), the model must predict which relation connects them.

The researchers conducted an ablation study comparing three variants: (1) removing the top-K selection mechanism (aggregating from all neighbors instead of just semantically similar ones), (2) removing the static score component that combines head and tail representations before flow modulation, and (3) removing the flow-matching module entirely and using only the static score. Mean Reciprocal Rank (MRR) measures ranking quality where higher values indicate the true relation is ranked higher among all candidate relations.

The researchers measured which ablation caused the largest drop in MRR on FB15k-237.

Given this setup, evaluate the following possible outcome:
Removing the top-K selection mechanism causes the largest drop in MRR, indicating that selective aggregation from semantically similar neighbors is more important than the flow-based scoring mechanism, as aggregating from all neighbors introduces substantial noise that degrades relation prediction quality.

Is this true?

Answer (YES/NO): YES